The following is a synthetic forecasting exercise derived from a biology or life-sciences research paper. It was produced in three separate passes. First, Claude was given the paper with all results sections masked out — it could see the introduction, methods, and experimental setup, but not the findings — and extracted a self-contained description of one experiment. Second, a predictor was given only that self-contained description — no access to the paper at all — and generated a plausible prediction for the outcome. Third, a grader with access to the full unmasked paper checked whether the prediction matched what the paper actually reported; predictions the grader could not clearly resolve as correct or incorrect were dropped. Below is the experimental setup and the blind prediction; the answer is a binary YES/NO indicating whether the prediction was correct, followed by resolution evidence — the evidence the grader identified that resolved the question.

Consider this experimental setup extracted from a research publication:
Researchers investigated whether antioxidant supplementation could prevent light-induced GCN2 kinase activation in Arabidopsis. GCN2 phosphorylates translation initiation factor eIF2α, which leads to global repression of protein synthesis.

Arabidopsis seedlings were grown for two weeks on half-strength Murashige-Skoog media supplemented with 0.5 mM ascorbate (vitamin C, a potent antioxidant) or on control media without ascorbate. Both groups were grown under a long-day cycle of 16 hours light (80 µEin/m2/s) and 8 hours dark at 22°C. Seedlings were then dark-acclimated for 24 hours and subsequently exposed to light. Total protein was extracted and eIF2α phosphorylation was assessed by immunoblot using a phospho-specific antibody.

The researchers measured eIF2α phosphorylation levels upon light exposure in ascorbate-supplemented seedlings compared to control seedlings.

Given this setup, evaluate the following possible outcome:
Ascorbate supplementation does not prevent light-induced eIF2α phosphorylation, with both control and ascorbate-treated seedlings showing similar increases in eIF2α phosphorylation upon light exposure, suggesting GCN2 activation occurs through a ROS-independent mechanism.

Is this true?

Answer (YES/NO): NO